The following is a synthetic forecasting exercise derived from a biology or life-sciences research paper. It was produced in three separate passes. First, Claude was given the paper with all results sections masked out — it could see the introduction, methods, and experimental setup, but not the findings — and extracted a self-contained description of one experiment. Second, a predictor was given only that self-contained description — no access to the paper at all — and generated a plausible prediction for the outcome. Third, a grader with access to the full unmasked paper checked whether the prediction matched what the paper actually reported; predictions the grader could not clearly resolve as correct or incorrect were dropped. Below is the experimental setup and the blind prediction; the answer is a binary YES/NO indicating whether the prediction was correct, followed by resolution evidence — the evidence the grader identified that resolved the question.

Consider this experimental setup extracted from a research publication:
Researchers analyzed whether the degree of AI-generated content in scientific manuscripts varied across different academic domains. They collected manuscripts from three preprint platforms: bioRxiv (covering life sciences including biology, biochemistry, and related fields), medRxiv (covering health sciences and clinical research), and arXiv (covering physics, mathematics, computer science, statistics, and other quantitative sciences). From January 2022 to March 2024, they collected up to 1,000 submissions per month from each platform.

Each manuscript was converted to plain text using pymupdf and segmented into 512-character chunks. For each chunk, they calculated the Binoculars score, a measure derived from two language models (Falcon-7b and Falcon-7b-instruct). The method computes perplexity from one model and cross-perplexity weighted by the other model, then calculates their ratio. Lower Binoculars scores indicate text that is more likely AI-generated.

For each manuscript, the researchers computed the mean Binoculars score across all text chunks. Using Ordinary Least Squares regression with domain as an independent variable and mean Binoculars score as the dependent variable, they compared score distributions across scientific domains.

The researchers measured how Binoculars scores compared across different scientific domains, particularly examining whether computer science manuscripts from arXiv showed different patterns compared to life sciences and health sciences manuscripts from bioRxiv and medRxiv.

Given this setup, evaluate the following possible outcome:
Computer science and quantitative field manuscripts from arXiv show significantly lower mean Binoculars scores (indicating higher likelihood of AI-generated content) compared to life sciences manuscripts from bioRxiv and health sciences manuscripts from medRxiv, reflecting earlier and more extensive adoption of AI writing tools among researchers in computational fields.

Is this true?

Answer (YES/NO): YES